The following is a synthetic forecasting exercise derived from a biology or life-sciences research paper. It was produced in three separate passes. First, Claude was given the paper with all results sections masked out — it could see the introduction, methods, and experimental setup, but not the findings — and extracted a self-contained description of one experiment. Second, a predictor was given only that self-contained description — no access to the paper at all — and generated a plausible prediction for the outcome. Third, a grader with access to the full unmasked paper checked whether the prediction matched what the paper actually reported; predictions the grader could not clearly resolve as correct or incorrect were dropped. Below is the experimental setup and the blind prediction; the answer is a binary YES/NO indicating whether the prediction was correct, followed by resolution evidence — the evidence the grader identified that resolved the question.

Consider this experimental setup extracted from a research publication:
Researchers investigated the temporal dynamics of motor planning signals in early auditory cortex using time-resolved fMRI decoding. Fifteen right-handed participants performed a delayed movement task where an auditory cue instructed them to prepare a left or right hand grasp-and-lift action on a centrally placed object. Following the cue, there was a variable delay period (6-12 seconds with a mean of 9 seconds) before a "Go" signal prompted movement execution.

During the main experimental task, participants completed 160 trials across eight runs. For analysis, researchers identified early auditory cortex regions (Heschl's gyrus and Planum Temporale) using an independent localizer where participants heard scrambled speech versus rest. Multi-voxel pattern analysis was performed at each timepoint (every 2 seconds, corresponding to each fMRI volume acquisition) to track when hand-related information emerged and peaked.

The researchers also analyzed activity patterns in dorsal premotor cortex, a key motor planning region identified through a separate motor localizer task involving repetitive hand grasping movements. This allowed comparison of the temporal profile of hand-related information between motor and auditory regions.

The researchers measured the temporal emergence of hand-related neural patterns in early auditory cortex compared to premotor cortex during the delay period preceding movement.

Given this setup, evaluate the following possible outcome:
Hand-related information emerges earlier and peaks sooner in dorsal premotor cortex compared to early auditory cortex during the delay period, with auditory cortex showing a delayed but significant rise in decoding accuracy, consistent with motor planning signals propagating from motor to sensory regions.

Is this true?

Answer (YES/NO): NO